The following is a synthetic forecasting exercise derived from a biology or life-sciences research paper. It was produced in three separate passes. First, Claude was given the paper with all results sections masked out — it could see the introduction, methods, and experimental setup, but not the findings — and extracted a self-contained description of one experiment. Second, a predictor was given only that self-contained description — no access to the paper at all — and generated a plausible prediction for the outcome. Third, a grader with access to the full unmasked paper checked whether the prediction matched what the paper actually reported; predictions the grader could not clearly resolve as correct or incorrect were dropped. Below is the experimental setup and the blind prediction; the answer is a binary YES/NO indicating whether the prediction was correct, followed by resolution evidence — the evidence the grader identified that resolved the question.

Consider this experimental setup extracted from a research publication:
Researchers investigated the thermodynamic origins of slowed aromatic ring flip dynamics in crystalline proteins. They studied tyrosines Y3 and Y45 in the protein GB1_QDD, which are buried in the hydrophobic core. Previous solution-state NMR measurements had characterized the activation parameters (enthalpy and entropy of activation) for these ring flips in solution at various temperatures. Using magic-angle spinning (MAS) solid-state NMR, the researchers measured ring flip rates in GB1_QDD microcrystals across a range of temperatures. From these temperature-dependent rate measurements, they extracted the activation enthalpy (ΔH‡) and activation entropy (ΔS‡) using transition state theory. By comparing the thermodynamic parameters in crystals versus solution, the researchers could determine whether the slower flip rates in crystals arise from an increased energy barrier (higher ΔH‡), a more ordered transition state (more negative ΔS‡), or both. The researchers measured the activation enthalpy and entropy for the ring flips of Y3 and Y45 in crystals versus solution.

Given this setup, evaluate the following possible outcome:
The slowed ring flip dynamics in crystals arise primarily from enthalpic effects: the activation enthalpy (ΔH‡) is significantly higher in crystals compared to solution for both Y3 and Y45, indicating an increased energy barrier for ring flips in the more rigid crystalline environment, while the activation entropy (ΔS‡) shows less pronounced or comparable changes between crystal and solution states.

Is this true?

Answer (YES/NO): NO